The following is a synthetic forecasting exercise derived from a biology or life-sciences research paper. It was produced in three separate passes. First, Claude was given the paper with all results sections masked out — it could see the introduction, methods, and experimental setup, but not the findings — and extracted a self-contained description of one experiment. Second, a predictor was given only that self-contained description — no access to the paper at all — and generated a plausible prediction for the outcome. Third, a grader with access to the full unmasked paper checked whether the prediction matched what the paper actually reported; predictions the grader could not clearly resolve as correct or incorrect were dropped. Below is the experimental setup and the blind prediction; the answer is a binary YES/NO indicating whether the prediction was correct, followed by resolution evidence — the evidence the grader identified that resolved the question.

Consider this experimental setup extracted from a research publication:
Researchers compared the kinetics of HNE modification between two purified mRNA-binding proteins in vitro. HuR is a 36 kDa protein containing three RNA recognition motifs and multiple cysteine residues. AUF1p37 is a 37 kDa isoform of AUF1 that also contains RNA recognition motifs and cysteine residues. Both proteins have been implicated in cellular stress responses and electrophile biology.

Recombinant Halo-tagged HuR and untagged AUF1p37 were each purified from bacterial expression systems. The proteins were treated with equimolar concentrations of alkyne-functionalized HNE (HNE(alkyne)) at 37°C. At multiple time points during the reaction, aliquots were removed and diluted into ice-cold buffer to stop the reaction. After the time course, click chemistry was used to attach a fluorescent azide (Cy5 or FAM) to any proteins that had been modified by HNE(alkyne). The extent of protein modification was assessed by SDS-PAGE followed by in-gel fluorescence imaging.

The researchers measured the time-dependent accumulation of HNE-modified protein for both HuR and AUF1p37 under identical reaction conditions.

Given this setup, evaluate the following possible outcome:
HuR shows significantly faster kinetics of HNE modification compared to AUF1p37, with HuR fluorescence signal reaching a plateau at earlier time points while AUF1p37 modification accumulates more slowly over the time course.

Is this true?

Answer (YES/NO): NO